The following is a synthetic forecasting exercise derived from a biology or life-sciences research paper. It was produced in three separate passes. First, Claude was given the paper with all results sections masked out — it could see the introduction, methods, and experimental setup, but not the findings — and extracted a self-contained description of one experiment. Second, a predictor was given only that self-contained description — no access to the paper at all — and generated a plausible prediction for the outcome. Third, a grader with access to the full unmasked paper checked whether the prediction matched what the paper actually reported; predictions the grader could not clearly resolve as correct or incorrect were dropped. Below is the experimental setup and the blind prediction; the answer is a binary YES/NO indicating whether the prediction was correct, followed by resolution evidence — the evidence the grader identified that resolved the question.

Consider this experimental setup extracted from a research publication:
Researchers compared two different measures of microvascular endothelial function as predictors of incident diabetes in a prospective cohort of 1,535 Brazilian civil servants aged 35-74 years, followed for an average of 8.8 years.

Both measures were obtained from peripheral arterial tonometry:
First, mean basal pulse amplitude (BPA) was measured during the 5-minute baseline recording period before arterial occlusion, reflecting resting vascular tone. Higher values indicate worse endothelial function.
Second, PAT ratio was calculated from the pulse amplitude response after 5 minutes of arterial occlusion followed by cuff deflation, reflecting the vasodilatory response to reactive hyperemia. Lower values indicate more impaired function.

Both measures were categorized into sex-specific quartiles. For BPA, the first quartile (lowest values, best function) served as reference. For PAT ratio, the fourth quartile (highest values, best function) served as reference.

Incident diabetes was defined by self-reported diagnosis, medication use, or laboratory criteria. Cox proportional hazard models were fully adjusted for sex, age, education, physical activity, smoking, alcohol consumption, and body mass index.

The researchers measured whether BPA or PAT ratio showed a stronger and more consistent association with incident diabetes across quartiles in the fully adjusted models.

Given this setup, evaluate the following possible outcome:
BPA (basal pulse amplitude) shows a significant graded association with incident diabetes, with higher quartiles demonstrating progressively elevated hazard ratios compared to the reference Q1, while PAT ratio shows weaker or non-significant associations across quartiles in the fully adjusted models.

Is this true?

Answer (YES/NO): NO